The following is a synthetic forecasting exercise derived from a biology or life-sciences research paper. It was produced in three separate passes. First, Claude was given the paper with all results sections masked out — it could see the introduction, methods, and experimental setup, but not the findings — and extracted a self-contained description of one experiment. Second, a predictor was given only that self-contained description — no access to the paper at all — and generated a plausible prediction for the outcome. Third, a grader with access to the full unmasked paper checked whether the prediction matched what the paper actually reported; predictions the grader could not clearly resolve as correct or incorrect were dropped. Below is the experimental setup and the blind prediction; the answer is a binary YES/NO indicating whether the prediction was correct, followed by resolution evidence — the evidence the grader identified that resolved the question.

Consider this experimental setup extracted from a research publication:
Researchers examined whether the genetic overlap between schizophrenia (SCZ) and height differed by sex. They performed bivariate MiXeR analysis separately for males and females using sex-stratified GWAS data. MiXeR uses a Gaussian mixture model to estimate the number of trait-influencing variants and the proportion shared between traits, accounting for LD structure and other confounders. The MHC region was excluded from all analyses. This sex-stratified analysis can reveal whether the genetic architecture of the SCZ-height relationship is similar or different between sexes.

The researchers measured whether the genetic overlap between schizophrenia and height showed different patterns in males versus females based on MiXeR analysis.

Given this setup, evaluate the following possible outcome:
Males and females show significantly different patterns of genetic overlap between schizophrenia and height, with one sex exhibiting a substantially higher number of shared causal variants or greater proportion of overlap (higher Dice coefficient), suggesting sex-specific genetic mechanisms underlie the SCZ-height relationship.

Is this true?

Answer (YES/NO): NO